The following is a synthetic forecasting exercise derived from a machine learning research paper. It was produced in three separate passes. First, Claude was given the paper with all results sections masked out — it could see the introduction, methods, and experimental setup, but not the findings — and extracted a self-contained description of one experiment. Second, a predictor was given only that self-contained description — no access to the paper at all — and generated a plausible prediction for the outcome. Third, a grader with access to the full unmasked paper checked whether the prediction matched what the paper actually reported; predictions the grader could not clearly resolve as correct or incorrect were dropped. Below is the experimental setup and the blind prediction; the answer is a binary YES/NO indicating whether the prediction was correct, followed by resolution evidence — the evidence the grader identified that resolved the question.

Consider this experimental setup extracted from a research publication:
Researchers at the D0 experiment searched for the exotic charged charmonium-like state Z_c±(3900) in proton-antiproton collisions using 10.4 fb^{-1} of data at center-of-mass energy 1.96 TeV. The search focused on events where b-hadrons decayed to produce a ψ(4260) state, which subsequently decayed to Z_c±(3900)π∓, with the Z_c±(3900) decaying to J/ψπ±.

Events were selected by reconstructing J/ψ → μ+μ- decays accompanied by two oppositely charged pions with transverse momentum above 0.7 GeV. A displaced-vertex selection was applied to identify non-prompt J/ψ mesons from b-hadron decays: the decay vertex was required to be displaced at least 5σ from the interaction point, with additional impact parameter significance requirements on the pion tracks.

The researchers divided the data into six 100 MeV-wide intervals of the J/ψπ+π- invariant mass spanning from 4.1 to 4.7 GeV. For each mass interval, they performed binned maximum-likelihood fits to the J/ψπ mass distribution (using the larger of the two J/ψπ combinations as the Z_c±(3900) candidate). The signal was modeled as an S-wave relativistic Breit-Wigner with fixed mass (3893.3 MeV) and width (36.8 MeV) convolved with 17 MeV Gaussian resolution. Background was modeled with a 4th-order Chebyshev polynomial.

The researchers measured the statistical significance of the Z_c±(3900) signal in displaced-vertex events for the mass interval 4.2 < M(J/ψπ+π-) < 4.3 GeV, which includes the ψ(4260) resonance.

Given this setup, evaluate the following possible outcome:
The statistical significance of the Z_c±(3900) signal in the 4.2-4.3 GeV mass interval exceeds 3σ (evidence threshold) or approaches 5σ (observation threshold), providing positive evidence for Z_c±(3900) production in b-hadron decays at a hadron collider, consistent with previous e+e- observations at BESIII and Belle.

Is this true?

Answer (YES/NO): YES